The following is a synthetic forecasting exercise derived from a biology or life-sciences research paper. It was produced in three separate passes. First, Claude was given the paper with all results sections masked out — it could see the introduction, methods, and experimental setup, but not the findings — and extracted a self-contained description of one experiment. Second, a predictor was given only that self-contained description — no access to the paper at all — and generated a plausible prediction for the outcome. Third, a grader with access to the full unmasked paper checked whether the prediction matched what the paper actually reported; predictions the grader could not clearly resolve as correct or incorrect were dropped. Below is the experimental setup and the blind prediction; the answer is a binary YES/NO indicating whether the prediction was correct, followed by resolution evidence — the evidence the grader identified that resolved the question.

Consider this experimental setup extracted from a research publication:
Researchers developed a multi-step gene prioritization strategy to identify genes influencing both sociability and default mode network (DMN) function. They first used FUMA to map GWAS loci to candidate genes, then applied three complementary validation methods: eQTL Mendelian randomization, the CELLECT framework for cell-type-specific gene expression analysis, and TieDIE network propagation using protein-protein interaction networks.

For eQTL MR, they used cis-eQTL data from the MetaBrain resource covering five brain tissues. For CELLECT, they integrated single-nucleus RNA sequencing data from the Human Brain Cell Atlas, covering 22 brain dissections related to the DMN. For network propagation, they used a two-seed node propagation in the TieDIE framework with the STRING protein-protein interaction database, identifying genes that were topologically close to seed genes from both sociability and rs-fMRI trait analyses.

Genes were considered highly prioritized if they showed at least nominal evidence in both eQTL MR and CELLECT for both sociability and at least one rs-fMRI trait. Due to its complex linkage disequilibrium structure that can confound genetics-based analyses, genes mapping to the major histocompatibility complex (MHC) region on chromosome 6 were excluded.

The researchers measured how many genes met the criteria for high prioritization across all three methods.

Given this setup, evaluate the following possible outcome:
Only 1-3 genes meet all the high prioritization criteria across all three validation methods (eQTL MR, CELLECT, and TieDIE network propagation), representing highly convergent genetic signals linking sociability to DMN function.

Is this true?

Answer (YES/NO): YES